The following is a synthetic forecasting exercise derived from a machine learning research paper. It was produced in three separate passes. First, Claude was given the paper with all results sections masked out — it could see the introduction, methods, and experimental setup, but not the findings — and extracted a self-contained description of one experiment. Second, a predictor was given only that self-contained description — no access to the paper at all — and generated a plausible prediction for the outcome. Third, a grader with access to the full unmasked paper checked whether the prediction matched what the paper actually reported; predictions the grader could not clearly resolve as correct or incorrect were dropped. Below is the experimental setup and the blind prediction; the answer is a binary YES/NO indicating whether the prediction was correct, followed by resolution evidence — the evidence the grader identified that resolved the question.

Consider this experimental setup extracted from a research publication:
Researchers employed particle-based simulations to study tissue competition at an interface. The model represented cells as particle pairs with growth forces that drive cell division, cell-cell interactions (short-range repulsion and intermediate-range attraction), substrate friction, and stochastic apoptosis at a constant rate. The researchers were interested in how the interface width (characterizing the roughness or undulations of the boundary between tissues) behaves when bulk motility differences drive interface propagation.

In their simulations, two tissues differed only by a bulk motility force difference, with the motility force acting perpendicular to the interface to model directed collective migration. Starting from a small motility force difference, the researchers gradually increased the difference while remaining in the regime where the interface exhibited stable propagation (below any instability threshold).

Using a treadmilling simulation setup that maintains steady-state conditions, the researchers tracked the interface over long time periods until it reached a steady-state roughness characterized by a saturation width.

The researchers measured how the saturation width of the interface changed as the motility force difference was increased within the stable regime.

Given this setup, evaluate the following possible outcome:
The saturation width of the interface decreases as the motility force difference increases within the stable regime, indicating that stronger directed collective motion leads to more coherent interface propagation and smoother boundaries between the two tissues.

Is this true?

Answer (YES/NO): YES